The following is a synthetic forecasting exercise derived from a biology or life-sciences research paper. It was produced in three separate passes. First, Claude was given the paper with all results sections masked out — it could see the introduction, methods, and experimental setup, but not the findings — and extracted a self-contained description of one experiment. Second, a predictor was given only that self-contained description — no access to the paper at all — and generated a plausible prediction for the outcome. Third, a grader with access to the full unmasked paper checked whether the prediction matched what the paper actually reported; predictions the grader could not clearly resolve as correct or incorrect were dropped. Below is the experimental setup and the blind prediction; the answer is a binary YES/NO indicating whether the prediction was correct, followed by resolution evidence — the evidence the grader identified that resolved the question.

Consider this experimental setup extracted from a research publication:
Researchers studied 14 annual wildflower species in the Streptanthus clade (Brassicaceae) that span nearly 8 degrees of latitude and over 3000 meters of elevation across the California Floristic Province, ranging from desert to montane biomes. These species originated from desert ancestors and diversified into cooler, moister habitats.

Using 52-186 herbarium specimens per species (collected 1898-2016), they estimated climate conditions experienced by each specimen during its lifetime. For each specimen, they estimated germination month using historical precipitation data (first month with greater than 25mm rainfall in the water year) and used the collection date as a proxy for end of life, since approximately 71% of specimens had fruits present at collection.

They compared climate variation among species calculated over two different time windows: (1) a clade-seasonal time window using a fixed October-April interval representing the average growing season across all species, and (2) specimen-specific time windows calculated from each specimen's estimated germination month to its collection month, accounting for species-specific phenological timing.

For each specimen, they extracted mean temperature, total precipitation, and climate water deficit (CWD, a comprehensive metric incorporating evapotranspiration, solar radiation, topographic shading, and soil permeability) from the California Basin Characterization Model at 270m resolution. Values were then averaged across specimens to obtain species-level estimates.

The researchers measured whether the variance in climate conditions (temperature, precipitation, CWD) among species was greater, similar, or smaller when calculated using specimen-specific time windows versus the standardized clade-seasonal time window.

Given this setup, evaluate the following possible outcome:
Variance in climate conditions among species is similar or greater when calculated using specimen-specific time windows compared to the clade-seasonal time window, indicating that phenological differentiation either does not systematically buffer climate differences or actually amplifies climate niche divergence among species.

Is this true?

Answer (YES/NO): NO